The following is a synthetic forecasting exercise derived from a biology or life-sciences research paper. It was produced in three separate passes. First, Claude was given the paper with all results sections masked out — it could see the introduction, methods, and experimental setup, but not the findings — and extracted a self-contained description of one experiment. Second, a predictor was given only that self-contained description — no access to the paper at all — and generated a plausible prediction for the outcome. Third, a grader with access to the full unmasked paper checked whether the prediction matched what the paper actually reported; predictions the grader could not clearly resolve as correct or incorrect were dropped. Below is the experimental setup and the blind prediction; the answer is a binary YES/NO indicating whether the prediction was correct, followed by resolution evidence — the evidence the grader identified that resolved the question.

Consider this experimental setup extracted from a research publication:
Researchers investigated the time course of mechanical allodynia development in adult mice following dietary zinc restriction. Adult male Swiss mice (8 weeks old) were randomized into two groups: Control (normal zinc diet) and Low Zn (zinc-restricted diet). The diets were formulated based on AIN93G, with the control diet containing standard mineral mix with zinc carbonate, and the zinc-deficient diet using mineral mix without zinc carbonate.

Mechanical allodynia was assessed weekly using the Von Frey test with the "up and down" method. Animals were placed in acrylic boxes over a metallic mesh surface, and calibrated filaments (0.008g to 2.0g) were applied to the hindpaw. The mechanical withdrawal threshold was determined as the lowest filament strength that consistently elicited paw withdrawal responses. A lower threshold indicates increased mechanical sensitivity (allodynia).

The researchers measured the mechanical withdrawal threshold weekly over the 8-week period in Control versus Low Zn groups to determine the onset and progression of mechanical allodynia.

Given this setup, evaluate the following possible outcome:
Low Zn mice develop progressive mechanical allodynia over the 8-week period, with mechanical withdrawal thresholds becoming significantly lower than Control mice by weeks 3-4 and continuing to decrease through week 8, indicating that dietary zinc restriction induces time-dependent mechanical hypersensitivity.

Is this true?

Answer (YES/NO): NO